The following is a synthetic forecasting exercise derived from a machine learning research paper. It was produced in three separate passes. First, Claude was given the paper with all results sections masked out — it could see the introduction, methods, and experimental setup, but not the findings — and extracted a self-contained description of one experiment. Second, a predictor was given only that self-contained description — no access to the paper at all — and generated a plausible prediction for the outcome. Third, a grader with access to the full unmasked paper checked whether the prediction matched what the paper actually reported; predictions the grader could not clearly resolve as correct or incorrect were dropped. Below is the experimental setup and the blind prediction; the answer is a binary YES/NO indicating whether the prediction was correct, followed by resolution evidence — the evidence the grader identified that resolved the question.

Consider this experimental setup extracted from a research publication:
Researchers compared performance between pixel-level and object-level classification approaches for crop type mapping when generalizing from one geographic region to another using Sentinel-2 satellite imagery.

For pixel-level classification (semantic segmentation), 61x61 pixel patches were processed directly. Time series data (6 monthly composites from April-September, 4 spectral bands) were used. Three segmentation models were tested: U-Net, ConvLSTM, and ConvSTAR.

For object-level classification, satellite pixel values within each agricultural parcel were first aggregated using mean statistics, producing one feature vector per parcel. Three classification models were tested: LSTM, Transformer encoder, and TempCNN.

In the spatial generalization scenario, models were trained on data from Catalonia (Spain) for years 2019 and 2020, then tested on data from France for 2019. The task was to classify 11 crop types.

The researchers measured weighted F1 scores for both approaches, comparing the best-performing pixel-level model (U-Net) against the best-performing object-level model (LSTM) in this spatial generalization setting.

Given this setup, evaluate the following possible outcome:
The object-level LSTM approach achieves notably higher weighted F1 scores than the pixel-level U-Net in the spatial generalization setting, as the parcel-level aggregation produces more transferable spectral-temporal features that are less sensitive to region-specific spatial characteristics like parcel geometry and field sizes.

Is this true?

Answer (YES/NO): YES